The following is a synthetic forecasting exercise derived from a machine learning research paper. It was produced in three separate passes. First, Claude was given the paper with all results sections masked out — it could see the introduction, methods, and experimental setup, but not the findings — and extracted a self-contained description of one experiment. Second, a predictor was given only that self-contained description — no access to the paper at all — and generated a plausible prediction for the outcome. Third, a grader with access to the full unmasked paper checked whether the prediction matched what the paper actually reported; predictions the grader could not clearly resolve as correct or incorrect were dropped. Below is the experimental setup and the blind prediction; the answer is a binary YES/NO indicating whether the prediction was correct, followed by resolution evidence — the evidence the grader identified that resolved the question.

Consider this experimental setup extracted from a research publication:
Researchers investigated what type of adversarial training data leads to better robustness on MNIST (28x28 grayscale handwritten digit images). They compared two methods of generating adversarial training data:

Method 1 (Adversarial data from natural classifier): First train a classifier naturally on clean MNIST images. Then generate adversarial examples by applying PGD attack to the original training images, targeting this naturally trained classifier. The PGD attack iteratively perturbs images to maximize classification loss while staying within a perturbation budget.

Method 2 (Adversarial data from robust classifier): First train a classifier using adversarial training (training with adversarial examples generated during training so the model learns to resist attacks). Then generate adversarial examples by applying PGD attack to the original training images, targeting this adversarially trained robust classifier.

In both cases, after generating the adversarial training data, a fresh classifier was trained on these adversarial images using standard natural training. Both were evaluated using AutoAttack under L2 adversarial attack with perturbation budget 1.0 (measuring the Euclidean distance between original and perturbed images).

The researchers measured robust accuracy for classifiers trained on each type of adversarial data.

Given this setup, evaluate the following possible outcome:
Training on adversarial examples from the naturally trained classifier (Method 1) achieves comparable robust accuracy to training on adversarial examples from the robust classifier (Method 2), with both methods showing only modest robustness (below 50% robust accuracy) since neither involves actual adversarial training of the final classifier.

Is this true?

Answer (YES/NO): NO